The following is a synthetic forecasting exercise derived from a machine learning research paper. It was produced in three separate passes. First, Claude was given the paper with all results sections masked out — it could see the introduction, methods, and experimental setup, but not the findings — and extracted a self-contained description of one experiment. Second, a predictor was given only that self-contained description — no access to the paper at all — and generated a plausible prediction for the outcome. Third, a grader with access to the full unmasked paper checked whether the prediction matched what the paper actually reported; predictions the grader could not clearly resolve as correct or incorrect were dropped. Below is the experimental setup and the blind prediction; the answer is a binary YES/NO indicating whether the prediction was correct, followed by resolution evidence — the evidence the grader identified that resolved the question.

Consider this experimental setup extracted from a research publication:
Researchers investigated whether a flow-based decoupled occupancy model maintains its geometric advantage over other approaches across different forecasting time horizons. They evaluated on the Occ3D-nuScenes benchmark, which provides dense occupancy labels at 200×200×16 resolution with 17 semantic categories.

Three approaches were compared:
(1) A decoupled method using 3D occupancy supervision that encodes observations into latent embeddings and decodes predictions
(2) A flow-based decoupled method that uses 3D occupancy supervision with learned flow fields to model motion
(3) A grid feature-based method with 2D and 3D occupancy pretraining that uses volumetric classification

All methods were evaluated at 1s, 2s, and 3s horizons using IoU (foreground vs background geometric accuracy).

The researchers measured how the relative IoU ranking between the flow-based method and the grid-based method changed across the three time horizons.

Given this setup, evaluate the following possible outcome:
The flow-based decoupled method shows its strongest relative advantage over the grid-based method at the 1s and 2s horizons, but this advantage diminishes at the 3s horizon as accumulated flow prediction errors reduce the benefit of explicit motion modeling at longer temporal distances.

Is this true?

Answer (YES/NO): NO